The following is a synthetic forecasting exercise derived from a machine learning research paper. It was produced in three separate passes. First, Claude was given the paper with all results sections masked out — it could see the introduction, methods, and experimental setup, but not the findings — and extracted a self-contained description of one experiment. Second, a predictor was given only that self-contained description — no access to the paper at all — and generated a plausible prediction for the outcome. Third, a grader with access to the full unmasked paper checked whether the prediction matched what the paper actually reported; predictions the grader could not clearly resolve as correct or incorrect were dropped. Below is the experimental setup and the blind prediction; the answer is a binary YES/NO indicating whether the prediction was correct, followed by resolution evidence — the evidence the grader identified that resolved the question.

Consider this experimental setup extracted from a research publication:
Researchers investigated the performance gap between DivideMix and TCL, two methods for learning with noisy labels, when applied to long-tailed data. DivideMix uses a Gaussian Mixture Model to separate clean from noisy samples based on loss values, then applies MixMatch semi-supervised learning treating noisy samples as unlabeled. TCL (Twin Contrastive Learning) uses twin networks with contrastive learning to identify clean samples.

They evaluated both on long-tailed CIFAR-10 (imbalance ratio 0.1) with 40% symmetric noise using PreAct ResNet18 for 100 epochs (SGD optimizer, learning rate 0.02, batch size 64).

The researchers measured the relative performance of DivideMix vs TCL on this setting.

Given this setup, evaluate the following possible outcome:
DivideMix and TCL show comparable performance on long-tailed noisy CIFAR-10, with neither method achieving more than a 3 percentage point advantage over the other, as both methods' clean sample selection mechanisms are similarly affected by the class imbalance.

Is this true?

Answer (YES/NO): NO